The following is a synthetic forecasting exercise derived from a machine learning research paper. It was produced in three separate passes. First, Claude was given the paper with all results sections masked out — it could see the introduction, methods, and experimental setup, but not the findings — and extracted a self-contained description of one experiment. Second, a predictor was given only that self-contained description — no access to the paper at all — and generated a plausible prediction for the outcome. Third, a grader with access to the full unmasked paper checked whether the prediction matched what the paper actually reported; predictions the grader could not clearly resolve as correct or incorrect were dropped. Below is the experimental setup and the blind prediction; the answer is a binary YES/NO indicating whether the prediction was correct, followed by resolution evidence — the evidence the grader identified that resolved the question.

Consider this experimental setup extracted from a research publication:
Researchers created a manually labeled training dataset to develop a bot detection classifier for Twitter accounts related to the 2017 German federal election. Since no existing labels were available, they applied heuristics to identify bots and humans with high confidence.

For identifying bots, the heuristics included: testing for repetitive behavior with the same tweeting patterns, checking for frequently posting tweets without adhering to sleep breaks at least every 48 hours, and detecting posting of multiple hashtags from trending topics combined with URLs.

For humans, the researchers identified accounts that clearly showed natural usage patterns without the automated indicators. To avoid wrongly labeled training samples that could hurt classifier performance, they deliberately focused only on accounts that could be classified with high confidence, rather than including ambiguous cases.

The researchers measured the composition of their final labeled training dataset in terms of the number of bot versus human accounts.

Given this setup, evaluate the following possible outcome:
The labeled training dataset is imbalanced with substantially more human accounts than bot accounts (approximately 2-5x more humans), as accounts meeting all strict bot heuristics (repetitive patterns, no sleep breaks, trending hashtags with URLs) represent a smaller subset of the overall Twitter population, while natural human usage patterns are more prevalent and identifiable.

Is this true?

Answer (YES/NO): NO